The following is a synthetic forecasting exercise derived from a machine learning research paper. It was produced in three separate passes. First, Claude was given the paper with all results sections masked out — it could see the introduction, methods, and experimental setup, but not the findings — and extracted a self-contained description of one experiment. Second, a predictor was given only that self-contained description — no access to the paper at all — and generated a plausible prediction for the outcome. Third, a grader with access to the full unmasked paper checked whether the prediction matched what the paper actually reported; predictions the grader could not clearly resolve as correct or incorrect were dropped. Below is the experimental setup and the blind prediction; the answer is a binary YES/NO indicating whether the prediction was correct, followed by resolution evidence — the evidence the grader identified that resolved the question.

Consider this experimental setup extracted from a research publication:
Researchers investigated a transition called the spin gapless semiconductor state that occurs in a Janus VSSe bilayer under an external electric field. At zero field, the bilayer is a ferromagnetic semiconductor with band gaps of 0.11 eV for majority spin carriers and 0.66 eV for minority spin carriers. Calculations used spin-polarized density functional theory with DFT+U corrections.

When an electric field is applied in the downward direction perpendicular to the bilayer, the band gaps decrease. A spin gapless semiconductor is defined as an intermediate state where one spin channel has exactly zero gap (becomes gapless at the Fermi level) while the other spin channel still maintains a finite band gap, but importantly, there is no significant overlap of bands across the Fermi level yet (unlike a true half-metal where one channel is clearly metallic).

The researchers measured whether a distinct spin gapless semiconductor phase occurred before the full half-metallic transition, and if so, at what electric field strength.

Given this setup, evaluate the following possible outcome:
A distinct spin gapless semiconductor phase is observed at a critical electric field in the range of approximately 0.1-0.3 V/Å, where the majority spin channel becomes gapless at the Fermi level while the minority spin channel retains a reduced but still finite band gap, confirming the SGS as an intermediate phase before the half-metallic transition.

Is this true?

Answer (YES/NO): YES